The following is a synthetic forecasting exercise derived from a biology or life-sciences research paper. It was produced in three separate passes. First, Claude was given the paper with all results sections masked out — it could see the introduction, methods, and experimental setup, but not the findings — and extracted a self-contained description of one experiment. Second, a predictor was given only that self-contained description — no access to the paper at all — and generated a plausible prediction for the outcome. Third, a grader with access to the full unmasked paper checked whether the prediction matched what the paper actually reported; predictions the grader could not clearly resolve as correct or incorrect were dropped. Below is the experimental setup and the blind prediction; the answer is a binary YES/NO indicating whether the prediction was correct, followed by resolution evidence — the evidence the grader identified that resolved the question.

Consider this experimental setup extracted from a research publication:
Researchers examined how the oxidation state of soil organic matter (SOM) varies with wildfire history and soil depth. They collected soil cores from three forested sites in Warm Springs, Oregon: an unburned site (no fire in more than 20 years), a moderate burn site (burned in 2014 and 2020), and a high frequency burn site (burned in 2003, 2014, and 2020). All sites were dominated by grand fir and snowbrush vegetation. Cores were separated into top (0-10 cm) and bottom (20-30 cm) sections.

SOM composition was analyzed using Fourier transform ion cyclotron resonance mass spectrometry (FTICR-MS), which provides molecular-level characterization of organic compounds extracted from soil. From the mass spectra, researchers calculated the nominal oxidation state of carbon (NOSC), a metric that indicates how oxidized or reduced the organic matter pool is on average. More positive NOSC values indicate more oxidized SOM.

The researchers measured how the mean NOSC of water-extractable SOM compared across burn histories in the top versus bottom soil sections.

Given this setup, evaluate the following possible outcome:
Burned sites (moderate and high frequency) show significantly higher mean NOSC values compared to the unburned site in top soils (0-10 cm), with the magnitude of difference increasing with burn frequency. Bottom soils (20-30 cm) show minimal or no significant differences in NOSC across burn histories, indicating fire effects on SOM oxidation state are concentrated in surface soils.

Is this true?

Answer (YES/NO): NO